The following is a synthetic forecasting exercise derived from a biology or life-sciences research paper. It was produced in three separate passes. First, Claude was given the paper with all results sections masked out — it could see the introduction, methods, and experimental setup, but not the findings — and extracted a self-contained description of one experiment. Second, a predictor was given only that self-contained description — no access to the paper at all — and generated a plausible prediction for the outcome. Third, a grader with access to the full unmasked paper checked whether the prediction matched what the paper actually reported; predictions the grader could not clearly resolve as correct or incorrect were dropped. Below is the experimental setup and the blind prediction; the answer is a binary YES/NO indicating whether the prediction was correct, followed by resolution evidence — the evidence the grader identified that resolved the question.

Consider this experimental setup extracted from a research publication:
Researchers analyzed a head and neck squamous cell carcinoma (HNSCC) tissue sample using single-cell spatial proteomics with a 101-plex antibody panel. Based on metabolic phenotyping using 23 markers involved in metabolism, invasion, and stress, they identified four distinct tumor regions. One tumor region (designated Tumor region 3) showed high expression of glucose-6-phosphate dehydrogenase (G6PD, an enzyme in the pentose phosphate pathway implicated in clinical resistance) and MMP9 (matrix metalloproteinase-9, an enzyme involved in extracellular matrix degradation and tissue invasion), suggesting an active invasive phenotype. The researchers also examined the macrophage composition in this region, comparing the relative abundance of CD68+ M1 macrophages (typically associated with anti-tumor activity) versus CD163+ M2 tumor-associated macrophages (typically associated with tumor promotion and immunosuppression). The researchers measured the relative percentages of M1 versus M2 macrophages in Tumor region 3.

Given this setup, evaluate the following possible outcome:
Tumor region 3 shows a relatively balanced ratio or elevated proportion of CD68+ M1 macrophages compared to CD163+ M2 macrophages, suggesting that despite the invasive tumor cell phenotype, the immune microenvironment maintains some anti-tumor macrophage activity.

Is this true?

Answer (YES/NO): NO